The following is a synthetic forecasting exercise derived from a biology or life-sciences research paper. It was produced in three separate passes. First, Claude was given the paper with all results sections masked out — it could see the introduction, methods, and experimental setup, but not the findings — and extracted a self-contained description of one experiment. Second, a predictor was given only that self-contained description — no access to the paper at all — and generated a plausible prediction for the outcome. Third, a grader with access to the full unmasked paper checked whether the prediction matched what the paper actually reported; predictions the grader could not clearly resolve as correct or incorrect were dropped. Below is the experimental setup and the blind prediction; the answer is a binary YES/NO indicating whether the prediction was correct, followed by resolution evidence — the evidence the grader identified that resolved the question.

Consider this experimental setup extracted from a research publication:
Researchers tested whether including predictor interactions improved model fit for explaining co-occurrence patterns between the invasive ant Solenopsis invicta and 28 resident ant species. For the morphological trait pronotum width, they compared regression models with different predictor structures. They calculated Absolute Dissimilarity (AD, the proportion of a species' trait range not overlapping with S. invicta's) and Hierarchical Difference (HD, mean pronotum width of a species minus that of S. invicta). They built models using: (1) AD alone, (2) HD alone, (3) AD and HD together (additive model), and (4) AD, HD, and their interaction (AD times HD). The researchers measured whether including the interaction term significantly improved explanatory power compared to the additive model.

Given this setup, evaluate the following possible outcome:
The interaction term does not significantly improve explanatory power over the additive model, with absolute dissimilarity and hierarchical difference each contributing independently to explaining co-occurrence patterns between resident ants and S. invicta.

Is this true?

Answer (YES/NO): NO